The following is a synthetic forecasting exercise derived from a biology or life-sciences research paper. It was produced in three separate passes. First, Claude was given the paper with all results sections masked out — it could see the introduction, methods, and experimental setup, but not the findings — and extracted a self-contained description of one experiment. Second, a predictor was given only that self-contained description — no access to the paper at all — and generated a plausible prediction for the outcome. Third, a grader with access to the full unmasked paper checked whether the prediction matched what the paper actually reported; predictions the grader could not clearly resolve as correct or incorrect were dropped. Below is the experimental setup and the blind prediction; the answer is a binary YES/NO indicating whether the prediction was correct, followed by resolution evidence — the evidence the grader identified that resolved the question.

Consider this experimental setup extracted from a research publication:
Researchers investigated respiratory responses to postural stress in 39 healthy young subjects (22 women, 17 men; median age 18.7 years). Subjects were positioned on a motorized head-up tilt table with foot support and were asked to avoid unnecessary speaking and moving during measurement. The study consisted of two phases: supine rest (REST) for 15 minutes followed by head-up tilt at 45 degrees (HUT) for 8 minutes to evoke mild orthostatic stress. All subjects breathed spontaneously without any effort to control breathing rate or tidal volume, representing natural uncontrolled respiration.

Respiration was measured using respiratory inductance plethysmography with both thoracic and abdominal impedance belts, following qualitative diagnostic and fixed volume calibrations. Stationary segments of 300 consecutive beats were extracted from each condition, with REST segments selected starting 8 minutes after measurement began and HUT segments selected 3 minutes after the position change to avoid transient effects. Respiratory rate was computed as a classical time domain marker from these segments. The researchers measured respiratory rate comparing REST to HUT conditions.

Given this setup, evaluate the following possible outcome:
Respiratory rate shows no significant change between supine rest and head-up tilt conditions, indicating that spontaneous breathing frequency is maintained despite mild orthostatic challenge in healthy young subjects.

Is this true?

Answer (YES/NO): NO